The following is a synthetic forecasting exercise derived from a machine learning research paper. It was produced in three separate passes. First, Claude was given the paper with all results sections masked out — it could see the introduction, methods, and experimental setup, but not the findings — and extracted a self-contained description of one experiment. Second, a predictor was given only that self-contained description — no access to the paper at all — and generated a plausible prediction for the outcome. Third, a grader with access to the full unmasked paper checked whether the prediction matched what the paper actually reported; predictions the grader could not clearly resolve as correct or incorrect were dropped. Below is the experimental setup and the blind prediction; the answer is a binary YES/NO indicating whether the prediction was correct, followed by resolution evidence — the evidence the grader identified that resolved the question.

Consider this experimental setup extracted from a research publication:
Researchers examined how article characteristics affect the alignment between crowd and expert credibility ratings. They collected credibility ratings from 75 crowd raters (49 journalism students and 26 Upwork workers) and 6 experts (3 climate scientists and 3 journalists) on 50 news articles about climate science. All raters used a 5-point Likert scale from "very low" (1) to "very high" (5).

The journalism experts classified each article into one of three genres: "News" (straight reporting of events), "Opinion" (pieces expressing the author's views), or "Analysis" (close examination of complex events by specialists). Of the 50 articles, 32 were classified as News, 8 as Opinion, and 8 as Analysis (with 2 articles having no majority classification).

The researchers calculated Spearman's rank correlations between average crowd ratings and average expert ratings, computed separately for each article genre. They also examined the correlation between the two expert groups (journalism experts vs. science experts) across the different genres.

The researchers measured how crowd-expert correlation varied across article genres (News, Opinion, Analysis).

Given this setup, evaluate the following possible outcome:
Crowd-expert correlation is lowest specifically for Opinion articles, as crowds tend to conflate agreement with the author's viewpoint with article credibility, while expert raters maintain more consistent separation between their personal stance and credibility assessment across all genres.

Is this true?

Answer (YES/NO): NO